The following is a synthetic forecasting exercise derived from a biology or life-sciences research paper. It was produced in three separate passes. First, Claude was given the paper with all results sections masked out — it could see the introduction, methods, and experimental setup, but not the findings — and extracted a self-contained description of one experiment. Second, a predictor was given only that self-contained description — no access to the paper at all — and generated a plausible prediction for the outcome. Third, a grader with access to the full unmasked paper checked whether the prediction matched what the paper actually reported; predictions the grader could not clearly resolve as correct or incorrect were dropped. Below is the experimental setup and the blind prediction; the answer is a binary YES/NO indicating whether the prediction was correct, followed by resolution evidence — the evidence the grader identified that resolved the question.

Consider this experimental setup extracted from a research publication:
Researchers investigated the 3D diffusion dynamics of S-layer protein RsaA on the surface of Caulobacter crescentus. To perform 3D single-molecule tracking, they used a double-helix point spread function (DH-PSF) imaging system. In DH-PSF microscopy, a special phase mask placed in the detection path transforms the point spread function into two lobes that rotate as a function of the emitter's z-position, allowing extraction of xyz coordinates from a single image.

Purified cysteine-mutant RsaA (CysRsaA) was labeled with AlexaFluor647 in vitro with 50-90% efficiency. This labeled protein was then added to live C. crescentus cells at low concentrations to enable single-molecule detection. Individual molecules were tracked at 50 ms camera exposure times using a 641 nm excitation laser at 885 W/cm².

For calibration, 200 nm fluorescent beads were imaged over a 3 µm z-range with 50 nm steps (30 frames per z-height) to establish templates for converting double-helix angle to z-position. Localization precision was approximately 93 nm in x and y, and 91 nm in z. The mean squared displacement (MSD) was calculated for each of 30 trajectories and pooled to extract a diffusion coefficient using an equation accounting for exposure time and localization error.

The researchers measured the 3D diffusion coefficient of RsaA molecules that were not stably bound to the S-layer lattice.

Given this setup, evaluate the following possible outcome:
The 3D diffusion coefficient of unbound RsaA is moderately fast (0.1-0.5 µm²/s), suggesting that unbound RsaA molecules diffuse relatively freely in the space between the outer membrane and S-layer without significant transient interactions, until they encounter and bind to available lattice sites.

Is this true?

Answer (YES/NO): NO